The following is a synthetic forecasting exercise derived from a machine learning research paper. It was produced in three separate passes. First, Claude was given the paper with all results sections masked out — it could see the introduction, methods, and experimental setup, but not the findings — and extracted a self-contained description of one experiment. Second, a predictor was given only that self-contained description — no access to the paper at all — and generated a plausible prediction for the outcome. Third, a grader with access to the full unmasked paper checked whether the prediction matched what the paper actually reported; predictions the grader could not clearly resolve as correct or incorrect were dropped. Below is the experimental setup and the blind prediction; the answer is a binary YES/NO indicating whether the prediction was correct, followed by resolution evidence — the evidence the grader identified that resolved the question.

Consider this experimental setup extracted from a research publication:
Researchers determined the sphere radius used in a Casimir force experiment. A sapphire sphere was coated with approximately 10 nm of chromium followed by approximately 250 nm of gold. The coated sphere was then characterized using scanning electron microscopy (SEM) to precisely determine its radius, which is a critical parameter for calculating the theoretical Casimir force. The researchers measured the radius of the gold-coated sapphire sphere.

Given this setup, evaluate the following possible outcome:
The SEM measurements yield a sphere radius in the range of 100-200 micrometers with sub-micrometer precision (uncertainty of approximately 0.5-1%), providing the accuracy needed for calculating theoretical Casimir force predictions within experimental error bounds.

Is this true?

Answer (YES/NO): NO